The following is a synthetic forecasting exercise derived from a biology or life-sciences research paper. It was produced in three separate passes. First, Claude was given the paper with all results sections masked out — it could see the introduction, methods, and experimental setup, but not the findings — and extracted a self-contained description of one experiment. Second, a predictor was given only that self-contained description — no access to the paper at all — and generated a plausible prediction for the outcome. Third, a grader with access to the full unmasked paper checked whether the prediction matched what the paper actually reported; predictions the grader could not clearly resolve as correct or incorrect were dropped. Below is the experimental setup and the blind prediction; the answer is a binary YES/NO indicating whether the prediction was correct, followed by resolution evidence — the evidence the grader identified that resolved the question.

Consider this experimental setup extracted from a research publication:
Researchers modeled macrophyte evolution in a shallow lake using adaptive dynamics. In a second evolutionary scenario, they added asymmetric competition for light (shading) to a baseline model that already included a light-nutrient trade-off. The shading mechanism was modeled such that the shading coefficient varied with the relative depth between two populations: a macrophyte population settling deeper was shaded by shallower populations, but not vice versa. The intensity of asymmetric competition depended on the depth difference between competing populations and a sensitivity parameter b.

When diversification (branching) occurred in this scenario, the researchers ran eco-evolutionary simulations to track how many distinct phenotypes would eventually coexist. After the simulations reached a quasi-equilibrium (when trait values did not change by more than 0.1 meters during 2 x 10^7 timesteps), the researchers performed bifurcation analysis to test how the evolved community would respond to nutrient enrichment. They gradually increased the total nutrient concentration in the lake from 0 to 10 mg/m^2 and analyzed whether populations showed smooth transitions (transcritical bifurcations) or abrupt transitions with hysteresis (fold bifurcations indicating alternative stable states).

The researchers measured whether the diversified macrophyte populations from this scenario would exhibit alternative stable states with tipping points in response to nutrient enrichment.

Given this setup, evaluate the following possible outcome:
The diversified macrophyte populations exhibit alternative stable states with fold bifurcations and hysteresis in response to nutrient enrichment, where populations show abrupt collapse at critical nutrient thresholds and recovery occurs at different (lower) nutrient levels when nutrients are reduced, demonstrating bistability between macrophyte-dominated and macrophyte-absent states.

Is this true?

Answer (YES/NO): NO